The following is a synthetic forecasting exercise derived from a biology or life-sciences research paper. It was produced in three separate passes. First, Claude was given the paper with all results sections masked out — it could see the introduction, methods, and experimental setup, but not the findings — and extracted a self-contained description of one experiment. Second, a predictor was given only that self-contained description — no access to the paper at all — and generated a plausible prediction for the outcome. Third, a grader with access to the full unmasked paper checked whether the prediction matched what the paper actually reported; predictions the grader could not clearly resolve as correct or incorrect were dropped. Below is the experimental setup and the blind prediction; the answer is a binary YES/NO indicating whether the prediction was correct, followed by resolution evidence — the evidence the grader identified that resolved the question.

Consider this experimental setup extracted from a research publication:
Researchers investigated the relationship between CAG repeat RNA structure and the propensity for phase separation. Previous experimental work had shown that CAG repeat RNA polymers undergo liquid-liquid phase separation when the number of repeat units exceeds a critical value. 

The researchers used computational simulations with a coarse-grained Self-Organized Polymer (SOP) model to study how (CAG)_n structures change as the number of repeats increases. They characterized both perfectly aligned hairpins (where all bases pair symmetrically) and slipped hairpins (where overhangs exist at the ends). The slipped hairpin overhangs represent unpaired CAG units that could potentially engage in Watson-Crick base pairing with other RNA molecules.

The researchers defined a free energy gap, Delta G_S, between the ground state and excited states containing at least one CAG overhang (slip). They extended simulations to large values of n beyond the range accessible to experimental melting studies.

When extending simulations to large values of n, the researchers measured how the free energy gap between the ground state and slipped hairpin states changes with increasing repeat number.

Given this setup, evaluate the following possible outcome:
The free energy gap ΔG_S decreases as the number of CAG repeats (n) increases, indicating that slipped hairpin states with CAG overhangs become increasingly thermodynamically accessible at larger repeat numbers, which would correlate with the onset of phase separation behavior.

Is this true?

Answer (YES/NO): YES